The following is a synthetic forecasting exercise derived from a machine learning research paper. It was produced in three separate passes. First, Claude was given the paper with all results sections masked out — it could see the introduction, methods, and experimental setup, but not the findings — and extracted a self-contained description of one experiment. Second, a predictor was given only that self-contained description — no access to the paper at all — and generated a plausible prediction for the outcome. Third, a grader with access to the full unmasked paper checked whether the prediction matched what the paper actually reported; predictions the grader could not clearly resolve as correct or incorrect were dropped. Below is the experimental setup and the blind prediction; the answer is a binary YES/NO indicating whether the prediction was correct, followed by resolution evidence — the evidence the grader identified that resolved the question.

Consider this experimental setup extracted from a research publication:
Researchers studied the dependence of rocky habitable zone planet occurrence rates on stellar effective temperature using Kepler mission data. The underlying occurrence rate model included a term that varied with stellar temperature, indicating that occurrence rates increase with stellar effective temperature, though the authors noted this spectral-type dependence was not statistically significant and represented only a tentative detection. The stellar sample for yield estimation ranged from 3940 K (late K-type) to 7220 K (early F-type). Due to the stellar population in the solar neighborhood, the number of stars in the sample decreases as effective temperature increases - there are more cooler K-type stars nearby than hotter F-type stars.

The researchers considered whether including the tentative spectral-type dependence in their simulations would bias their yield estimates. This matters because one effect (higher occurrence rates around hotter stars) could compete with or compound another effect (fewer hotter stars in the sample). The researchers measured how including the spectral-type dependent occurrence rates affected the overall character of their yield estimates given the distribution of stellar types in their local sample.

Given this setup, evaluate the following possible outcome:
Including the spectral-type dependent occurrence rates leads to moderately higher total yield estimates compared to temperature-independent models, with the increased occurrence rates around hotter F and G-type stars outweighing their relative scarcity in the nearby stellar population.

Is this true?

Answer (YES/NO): NO